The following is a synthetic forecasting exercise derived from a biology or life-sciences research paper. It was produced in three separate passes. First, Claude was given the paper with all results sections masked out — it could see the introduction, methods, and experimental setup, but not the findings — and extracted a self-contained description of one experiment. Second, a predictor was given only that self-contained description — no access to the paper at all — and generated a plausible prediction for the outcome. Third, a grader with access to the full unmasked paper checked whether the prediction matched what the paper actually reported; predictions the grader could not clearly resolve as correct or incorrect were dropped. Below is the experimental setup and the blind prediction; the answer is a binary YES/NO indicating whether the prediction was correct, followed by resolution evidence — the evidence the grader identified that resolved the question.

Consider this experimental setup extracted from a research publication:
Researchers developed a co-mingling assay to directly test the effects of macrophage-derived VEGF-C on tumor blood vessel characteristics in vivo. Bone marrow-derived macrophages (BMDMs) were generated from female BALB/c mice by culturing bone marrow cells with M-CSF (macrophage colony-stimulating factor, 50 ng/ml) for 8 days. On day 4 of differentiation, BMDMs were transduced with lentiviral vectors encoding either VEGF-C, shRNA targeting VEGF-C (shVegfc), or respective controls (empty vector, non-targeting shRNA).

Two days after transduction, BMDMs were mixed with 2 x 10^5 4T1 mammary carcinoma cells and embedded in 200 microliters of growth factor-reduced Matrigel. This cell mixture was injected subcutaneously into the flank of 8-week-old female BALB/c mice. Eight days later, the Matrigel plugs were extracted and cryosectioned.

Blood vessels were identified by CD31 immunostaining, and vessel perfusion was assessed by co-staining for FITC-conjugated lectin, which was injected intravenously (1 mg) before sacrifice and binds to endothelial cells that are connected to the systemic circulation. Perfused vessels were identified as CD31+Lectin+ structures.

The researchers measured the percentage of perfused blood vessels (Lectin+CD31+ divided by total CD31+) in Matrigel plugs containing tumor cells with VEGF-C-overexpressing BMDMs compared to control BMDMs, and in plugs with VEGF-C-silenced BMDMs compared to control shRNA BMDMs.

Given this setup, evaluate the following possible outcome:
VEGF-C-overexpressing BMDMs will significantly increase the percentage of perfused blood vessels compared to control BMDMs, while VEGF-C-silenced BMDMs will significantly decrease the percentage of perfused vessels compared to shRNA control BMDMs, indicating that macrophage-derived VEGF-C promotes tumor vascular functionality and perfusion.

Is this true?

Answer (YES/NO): YES